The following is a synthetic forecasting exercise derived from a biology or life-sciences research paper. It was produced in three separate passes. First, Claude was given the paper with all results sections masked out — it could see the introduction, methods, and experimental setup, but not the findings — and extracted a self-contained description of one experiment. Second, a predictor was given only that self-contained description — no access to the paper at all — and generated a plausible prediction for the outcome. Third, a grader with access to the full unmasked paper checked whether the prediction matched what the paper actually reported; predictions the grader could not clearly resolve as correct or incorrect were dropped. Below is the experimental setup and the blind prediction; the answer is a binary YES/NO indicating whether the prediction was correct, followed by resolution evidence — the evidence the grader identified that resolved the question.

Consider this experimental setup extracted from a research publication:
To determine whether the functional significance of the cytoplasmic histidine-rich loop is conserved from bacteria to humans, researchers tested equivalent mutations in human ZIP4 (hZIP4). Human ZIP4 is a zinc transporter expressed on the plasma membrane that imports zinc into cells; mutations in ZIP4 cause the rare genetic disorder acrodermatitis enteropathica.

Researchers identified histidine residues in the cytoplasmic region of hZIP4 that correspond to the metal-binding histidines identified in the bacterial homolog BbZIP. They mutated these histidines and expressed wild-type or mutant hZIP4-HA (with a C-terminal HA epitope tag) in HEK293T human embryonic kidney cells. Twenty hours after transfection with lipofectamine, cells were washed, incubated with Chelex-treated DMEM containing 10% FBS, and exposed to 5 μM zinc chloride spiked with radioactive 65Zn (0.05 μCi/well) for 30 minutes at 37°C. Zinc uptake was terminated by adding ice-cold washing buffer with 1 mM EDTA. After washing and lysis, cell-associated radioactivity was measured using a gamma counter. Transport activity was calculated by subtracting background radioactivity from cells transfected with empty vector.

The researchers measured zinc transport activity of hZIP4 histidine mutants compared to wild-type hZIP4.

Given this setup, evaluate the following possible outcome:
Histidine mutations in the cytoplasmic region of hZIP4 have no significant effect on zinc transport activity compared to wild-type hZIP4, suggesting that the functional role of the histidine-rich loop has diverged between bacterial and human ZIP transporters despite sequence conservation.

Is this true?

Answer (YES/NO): NO